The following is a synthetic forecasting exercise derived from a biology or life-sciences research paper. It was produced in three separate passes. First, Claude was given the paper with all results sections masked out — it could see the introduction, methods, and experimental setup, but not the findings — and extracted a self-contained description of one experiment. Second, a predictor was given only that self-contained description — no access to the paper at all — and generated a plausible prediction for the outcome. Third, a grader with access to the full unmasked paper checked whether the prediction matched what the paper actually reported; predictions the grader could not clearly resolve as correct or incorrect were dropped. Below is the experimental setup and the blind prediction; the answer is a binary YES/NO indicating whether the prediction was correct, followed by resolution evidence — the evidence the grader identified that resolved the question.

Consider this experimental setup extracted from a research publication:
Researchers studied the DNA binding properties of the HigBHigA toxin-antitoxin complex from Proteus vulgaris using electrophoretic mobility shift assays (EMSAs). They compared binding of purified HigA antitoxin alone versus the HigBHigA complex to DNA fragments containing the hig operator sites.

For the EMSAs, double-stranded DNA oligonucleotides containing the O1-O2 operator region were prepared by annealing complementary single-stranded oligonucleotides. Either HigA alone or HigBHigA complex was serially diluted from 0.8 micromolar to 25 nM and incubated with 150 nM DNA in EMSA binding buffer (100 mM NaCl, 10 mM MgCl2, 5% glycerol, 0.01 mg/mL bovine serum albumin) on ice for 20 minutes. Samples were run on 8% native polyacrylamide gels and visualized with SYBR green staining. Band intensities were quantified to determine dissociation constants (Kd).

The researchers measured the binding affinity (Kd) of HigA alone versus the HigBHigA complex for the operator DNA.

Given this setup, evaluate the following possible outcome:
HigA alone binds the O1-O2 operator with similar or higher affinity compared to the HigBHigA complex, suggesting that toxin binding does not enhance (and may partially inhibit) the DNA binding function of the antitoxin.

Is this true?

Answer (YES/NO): YES